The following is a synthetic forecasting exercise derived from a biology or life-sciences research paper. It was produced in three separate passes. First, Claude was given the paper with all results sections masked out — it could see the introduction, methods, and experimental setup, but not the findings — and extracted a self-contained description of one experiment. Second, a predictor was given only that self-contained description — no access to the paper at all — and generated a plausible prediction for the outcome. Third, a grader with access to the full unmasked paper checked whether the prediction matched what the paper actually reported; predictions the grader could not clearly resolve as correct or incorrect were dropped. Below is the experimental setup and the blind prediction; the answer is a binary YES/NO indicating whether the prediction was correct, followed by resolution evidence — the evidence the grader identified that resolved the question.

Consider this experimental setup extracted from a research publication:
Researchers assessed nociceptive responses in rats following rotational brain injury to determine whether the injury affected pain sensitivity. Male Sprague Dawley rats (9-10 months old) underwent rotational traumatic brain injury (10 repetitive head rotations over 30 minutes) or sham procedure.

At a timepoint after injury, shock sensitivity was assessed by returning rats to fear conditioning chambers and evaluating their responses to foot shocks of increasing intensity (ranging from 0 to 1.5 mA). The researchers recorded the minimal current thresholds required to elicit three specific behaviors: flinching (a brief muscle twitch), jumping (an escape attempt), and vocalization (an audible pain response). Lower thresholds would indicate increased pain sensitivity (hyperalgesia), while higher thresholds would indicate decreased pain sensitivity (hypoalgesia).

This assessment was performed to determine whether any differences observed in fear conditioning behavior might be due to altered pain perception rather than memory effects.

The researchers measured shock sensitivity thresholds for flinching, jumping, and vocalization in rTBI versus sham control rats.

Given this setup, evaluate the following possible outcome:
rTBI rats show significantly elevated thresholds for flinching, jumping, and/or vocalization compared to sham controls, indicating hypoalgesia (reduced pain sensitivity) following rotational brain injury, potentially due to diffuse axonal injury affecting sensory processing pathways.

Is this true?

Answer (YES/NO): NO